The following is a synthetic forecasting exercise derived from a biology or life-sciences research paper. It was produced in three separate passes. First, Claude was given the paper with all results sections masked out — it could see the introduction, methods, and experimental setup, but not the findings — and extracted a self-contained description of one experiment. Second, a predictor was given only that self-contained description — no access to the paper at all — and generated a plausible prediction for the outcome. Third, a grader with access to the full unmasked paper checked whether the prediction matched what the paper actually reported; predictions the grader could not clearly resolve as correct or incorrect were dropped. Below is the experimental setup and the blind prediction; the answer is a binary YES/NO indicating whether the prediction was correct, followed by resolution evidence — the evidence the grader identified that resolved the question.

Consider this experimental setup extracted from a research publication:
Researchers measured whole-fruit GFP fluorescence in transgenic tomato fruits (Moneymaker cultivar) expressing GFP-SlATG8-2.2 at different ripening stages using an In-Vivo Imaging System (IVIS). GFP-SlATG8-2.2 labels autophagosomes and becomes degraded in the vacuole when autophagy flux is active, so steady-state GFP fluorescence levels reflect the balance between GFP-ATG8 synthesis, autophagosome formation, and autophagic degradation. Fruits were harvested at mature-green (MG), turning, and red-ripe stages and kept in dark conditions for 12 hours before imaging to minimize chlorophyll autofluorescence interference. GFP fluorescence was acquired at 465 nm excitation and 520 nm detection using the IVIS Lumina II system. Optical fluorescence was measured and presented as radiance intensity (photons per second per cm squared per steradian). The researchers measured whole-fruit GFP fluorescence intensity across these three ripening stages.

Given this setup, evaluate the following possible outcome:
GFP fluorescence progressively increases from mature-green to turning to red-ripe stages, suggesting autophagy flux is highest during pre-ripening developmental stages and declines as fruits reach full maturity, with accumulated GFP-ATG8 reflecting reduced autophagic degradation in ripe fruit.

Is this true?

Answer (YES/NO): NO